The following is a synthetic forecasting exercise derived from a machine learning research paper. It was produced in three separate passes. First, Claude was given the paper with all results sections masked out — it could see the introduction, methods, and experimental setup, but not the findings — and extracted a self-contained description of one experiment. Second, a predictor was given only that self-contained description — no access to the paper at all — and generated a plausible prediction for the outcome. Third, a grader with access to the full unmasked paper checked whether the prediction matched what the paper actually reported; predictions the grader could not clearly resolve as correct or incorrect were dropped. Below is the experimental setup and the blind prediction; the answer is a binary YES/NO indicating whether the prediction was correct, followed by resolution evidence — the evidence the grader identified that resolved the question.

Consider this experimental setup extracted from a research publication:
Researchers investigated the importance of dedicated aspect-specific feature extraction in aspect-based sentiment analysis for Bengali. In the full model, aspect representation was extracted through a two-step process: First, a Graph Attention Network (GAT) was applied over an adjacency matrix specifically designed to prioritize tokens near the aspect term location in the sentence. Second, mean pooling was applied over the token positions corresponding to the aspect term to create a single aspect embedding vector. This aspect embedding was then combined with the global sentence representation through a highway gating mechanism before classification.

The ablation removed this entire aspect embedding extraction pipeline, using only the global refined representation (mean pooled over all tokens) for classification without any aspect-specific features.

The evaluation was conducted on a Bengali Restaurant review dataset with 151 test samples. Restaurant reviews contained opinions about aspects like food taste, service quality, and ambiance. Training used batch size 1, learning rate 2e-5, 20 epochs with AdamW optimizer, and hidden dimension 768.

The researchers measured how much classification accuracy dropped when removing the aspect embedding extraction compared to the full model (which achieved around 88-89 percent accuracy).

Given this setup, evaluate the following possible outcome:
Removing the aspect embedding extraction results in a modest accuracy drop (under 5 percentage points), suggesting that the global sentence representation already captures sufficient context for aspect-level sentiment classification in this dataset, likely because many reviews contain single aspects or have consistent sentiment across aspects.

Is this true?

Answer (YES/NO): NO